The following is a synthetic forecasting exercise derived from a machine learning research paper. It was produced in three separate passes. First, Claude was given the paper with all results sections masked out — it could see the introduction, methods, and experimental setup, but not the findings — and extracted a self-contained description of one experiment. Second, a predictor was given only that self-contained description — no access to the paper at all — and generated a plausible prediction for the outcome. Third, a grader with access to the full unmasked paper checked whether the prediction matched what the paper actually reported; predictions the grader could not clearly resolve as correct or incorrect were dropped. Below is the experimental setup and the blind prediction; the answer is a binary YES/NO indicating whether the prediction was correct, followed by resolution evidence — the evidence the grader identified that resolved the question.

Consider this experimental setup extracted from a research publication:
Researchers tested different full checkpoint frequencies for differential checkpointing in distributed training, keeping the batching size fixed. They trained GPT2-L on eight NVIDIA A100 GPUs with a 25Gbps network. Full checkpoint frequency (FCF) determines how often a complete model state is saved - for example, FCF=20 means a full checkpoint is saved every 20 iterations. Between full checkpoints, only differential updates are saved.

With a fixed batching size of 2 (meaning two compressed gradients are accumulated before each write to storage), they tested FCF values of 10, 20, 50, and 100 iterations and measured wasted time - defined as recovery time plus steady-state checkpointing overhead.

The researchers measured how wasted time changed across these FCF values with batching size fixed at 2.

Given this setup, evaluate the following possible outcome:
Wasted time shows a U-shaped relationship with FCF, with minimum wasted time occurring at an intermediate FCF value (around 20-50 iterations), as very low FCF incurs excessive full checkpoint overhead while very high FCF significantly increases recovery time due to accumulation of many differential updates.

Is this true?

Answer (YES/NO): NO